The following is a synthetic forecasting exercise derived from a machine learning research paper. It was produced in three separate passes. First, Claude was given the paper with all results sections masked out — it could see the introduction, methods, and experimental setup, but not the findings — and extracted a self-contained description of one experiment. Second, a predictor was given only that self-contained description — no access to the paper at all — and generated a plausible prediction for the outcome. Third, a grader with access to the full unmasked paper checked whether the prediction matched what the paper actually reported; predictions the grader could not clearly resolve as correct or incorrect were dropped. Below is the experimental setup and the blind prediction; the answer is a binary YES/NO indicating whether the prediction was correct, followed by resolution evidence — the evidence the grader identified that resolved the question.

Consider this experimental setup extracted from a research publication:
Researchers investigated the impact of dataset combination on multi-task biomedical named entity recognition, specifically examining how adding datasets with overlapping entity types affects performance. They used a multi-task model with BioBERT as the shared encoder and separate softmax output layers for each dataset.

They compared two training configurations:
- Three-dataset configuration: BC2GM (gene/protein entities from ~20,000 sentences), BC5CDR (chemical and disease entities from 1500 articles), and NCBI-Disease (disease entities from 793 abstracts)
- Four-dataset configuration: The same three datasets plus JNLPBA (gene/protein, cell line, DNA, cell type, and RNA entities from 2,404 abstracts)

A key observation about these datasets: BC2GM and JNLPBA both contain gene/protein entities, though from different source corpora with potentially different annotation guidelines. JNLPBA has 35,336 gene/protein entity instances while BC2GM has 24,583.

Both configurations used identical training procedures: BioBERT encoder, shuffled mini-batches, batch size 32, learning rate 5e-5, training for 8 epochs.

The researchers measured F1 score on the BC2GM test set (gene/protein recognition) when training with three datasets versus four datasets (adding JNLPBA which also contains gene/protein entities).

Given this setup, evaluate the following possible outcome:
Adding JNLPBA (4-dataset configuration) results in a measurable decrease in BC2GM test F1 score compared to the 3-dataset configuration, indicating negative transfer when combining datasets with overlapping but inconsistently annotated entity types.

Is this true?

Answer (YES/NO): YES